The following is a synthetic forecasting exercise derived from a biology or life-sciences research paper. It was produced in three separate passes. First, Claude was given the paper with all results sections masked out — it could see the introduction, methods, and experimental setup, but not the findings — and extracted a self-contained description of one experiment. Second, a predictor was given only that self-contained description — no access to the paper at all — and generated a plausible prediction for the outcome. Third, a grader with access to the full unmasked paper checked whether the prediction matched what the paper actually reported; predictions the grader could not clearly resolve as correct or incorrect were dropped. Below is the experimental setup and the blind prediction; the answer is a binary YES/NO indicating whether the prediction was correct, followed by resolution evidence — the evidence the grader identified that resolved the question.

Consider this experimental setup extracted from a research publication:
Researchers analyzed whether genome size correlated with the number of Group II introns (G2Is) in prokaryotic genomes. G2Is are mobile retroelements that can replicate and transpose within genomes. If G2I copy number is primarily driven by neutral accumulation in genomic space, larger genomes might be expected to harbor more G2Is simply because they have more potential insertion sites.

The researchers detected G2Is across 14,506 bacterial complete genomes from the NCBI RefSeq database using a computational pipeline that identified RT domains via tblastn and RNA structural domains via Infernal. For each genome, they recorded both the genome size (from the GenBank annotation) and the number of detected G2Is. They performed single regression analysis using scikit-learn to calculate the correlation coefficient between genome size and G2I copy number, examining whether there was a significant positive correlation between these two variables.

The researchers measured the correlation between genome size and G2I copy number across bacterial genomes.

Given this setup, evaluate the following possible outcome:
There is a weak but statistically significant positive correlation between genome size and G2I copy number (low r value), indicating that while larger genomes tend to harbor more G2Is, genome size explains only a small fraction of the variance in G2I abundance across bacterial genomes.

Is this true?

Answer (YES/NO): NO